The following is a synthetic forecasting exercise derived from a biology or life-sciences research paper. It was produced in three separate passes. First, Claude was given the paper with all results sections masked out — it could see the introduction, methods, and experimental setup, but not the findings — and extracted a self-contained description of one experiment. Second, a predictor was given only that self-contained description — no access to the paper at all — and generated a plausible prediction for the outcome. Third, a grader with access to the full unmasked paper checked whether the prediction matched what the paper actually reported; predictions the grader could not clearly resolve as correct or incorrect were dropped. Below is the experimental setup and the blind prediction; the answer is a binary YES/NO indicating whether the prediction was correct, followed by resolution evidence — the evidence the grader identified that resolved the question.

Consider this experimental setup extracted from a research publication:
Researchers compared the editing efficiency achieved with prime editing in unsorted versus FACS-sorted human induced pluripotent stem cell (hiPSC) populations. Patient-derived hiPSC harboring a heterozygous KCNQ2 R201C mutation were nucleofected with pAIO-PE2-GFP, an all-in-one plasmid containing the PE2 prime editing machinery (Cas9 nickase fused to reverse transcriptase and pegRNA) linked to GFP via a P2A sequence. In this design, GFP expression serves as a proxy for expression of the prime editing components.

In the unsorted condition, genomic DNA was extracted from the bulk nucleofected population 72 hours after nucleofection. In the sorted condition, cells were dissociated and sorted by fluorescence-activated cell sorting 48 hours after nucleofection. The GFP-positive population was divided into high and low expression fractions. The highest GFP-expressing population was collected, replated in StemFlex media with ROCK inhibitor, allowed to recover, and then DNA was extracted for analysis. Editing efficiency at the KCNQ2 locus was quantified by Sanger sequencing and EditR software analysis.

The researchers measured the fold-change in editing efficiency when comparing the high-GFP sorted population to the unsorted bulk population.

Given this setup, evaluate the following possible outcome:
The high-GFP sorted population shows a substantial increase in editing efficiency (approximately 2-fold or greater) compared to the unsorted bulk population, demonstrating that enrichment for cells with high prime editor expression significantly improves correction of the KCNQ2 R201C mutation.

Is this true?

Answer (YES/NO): YES